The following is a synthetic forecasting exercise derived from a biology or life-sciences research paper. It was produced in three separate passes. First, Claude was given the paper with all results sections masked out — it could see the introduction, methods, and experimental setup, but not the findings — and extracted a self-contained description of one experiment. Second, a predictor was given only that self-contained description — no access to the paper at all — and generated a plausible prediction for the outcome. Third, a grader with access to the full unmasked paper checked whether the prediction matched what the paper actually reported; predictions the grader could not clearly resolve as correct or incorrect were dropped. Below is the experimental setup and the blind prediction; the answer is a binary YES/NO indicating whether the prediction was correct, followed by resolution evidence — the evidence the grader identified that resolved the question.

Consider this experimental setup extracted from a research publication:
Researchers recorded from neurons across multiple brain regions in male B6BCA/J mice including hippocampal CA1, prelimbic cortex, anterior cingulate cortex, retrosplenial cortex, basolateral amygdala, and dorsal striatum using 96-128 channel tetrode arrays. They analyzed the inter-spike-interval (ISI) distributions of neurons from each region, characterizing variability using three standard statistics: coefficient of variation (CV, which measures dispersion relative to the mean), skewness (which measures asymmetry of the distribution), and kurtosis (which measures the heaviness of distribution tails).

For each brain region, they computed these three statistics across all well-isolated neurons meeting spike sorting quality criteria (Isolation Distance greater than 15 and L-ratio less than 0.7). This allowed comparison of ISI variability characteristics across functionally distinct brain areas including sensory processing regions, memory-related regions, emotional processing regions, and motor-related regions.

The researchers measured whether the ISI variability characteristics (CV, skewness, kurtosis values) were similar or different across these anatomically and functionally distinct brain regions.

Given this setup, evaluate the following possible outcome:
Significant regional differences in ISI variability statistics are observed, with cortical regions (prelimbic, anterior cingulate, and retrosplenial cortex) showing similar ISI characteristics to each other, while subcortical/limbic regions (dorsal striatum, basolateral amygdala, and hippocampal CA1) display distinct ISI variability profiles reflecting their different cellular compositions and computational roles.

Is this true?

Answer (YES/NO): NO